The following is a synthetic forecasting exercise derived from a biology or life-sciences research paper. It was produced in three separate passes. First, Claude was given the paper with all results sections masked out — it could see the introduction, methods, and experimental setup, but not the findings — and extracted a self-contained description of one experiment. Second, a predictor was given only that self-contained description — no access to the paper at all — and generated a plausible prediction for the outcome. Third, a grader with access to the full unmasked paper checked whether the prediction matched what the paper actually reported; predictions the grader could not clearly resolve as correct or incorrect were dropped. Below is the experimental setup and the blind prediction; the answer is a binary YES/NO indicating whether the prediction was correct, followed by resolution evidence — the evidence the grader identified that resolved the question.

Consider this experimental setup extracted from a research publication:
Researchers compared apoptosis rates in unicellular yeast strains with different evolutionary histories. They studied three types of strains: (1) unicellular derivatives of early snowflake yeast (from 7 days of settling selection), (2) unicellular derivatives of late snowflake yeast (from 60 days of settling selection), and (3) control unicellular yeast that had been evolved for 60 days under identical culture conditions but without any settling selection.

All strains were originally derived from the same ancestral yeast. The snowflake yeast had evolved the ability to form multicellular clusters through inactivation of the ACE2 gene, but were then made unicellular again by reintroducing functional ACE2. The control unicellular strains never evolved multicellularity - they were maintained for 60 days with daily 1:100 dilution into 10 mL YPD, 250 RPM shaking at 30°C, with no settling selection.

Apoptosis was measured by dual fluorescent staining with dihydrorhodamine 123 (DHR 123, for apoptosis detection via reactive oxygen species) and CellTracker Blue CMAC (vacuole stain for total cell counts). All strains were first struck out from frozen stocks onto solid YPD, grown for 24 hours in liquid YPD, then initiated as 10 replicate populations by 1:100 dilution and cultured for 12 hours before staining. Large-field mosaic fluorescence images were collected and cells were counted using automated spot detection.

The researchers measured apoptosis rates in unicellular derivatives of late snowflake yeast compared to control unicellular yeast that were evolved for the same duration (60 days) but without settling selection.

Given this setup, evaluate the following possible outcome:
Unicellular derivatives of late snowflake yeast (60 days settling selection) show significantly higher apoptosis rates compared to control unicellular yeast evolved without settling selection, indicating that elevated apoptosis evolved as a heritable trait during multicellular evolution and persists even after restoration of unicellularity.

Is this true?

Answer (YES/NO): YES